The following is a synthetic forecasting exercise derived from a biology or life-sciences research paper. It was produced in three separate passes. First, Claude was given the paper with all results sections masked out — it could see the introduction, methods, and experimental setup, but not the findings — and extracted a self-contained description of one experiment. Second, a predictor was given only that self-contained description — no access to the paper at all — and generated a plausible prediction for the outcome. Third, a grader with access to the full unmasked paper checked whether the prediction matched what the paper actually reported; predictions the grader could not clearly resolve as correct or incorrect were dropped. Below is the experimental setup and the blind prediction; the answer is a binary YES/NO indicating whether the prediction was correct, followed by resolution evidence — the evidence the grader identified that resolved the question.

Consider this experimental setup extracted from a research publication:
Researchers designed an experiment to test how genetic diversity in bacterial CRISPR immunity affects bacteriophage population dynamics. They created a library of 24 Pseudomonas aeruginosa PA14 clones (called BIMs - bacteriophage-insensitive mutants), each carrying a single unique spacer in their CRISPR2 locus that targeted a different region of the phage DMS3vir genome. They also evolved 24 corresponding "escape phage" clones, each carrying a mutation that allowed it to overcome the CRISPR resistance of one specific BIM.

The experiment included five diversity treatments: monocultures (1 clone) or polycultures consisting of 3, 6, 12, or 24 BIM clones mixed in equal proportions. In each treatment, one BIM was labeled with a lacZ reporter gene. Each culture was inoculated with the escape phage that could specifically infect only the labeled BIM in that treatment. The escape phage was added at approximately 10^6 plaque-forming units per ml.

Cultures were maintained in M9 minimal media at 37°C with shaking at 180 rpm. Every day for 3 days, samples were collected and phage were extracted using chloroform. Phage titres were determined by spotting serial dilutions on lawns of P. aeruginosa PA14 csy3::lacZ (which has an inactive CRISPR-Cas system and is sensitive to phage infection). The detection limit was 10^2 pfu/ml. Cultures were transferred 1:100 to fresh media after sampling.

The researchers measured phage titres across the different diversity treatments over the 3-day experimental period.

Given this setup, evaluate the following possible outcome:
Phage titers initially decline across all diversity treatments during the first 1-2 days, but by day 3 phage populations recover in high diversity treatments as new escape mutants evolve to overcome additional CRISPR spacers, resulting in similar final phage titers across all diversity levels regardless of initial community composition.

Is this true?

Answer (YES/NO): NO